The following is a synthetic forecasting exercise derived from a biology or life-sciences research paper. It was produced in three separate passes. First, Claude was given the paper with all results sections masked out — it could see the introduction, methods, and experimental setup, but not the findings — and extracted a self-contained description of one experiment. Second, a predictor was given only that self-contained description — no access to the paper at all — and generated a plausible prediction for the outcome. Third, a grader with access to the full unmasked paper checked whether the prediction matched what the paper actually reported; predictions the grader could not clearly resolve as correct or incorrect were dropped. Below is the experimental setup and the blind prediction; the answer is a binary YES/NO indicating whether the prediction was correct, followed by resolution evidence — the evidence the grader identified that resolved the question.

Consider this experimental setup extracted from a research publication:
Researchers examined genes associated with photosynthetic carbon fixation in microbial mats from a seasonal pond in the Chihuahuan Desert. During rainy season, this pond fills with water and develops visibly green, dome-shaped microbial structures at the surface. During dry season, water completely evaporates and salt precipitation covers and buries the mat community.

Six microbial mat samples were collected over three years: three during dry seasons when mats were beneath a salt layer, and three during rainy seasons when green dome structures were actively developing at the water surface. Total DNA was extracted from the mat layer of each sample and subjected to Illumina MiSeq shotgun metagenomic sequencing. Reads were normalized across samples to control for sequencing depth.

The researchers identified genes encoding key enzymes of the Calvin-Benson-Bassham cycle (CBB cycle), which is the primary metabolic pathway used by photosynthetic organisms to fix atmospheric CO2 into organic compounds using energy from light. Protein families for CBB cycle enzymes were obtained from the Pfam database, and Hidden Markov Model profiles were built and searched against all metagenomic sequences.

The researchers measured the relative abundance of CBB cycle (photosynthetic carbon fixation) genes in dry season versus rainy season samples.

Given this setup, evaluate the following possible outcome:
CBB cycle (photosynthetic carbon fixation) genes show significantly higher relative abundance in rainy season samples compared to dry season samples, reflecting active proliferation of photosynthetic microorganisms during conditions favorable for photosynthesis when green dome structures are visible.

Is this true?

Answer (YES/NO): NO